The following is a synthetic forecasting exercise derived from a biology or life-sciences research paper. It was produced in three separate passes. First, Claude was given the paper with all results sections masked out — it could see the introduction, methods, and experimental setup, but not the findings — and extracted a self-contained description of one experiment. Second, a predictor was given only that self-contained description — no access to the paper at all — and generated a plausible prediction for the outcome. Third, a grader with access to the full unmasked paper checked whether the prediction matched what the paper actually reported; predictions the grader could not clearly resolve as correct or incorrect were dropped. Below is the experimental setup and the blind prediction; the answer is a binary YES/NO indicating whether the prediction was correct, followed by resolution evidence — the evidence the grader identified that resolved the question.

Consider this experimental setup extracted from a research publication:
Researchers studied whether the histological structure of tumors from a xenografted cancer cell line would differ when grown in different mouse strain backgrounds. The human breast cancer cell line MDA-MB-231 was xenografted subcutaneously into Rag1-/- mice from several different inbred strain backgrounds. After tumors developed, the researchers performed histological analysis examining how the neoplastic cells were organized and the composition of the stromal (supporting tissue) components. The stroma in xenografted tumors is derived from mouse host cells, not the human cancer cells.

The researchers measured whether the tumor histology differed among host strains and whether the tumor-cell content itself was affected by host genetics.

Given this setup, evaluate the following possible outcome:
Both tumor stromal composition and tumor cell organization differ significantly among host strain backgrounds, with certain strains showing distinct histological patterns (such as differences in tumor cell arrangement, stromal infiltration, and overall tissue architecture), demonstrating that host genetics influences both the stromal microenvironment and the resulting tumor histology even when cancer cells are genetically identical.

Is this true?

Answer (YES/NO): NO